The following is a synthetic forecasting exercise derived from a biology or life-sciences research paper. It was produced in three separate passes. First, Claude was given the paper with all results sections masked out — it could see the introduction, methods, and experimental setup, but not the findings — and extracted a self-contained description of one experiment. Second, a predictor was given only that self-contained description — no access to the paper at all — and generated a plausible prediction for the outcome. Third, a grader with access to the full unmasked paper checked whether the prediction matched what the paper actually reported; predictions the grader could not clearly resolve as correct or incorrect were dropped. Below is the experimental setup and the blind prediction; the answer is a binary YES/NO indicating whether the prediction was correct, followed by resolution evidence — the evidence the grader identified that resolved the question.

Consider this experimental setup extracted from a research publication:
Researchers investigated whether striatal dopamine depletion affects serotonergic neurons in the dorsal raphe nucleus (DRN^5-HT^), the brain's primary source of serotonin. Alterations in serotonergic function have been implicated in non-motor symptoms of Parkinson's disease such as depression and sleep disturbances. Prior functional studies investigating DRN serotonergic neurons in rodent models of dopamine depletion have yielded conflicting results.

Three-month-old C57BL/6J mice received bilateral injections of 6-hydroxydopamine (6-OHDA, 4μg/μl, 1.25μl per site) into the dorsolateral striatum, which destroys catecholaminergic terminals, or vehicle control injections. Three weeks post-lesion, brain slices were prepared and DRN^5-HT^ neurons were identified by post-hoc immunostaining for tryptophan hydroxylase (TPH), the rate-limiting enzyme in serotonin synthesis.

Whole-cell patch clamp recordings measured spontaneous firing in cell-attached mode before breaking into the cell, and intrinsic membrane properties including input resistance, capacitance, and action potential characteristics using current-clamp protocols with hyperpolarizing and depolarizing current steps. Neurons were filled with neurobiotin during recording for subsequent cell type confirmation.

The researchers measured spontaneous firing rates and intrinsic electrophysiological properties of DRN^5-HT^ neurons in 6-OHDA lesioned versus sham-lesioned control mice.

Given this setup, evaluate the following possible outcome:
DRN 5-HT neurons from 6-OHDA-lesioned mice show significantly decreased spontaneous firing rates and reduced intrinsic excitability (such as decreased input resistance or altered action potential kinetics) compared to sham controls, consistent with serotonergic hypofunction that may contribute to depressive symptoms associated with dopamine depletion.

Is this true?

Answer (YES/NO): NO